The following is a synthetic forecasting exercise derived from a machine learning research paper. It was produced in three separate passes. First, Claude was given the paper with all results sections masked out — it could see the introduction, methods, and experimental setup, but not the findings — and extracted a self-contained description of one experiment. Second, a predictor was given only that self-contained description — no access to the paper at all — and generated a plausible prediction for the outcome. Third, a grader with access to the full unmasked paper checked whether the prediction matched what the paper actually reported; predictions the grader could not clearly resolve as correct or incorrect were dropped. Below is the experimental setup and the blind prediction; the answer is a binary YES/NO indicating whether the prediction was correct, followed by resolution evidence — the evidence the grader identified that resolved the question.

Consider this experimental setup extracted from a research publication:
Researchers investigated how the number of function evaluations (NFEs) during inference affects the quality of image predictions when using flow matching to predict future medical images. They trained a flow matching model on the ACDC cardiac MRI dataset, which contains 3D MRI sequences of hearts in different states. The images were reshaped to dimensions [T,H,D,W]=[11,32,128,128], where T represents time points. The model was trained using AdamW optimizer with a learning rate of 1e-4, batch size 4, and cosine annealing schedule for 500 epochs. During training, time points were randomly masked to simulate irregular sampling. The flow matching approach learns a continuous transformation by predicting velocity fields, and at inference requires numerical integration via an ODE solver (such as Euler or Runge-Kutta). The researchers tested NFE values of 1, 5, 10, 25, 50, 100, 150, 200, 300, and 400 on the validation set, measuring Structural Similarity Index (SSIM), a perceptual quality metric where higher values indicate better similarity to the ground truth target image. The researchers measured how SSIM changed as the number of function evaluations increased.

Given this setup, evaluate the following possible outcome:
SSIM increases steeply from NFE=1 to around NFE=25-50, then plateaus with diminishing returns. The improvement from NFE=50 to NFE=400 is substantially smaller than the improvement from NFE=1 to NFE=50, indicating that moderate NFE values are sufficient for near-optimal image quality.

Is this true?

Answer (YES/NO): NO